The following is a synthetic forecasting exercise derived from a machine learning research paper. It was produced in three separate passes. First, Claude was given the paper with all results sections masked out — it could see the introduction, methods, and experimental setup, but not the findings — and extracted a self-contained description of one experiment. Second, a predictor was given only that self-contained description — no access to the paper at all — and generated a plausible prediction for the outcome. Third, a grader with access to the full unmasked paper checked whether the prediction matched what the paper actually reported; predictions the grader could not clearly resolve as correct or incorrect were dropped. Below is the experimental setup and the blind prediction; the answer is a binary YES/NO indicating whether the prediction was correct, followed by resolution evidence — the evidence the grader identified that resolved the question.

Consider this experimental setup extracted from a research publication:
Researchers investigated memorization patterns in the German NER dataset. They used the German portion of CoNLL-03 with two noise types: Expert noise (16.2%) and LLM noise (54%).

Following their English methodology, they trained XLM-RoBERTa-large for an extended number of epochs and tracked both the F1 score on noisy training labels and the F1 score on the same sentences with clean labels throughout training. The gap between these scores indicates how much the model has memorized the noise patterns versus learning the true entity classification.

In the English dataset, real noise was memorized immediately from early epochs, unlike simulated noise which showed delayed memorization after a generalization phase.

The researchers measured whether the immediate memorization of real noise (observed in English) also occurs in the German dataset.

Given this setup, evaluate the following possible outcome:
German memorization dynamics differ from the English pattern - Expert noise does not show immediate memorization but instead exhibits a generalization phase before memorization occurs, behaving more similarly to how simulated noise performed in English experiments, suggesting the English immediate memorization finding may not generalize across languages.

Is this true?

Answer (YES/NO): NO